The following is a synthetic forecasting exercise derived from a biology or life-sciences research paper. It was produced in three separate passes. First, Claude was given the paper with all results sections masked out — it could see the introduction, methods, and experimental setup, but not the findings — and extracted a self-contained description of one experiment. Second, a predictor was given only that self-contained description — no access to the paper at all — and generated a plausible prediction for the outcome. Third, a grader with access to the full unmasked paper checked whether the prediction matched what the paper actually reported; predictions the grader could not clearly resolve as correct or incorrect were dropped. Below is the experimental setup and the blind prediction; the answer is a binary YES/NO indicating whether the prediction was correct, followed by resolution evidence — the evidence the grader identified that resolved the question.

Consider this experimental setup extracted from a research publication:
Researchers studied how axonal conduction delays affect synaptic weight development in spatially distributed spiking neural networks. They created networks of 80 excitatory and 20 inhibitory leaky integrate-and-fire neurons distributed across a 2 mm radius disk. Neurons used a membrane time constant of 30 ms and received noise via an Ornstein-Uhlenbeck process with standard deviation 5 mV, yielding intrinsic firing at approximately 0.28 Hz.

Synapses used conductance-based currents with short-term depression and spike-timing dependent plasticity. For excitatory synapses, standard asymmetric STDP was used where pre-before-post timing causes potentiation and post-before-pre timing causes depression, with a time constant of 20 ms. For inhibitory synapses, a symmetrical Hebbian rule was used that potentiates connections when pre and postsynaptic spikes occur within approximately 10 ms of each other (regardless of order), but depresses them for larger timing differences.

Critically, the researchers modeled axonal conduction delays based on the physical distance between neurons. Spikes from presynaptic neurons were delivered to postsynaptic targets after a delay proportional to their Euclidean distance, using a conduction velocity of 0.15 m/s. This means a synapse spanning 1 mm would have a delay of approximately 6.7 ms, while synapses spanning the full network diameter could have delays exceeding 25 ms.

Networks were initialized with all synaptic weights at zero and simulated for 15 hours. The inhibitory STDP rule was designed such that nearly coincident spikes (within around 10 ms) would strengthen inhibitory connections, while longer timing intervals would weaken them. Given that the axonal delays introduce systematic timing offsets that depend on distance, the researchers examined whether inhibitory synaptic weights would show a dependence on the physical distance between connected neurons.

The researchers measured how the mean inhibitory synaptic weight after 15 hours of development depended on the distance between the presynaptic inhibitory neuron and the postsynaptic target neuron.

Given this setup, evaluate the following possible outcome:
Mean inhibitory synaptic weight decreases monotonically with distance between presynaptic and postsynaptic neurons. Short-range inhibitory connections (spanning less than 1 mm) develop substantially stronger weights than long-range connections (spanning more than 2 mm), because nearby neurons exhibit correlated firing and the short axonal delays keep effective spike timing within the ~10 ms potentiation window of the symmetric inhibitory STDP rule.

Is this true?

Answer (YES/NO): YES